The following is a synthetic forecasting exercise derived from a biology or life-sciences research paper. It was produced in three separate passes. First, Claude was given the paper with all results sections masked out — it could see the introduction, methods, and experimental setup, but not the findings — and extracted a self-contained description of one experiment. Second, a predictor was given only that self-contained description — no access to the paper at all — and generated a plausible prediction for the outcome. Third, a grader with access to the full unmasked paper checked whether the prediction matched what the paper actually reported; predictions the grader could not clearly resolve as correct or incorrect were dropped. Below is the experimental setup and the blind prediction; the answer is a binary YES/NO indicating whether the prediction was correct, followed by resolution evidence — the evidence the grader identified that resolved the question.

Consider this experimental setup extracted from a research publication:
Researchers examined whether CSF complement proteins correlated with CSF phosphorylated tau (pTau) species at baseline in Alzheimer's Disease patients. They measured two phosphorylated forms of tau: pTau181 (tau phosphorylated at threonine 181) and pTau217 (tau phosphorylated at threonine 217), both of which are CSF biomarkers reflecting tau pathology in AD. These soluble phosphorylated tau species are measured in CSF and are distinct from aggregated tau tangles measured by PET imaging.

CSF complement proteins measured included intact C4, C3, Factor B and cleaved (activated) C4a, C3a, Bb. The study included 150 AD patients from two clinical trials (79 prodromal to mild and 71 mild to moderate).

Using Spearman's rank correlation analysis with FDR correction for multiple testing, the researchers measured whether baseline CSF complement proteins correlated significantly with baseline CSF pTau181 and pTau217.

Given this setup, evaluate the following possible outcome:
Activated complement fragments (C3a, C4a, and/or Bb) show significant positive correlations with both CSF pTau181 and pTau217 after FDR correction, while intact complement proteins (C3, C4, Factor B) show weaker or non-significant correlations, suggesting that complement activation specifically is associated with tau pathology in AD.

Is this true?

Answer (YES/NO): NO